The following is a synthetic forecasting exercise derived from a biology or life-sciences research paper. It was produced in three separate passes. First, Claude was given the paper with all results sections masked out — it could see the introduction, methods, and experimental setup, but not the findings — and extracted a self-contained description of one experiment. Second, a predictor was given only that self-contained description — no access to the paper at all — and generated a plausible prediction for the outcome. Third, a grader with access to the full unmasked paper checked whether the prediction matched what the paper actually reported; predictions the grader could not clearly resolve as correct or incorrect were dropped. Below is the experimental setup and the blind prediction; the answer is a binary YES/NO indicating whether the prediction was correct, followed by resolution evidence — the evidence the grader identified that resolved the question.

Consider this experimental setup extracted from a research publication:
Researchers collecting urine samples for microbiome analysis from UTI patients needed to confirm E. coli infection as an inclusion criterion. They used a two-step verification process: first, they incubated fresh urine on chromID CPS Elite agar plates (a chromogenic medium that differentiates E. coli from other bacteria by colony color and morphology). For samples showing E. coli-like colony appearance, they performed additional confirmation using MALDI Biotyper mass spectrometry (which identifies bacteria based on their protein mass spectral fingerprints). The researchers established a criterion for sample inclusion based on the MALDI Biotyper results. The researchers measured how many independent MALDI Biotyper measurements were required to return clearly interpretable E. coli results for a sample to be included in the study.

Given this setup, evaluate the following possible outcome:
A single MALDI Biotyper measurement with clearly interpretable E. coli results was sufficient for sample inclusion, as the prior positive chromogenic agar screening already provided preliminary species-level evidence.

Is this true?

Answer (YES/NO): NO